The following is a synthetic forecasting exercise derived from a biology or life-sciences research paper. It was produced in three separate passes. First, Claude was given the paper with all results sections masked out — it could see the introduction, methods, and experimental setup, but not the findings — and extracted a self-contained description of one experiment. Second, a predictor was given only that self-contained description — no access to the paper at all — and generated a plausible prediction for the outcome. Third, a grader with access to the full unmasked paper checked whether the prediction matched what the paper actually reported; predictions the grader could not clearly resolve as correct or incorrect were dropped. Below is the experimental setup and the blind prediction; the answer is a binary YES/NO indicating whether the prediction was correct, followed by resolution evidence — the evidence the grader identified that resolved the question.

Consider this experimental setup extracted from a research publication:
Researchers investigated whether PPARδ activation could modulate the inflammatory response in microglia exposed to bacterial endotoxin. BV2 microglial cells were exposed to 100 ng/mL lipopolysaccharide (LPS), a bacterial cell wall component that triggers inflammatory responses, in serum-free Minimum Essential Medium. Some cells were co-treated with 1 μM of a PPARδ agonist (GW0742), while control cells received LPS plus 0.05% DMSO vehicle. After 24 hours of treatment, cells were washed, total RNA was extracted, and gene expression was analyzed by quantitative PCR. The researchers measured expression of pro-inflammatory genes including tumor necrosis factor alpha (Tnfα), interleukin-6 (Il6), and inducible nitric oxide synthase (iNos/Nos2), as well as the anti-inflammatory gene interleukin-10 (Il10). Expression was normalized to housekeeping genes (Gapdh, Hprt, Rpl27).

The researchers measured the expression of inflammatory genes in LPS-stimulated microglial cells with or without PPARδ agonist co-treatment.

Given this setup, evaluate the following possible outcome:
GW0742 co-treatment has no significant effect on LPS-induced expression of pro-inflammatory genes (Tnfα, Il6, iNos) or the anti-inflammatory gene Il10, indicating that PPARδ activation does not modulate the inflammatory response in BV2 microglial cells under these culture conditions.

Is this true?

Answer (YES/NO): NO